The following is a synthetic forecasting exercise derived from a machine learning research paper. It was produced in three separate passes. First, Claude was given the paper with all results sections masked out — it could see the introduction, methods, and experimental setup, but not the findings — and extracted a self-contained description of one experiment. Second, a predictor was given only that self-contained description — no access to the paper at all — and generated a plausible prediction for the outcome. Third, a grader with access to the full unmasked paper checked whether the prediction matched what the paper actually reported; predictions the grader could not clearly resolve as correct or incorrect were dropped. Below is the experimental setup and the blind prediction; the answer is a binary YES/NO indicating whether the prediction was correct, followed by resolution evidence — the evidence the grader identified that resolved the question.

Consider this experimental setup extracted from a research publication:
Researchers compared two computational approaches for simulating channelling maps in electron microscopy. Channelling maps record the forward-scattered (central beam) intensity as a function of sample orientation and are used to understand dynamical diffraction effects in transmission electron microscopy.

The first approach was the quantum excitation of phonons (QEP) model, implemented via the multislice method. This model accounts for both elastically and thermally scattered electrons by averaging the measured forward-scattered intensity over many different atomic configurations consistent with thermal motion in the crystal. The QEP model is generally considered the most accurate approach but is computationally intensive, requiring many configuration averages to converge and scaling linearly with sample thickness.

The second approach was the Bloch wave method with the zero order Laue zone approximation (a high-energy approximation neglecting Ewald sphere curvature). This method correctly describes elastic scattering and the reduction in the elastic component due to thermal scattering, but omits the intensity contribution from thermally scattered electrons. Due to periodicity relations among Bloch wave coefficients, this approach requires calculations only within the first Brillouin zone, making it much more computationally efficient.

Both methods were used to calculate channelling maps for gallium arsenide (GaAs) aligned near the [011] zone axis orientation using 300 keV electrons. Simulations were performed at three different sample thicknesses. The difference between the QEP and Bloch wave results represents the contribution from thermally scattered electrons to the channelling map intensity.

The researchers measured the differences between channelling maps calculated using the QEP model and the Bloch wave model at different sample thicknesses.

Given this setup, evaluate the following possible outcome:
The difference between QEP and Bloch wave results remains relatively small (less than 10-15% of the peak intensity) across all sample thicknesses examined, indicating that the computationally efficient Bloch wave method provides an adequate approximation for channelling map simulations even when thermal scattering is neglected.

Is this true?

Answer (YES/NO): YES